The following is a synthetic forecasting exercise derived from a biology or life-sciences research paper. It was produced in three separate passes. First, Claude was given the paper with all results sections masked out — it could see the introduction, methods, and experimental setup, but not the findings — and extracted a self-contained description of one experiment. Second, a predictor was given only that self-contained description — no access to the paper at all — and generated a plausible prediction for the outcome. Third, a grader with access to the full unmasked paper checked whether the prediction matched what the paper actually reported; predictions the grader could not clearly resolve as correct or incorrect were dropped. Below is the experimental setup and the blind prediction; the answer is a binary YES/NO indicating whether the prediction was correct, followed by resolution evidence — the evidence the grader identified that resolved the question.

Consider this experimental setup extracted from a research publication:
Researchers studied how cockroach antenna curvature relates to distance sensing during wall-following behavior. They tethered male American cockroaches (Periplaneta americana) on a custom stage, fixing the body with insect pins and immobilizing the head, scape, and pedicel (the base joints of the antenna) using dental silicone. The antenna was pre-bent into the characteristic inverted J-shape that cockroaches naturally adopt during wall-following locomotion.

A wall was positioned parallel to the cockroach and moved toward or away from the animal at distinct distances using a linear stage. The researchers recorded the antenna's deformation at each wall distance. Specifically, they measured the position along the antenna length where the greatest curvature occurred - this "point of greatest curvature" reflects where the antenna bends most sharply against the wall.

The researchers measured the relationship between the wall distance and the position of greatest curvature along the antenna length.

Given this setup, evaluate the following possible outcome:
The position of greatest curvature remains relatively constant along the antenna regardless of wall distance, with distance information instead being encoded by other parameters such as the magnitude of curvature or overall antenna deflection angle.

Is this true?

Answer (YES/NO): NO